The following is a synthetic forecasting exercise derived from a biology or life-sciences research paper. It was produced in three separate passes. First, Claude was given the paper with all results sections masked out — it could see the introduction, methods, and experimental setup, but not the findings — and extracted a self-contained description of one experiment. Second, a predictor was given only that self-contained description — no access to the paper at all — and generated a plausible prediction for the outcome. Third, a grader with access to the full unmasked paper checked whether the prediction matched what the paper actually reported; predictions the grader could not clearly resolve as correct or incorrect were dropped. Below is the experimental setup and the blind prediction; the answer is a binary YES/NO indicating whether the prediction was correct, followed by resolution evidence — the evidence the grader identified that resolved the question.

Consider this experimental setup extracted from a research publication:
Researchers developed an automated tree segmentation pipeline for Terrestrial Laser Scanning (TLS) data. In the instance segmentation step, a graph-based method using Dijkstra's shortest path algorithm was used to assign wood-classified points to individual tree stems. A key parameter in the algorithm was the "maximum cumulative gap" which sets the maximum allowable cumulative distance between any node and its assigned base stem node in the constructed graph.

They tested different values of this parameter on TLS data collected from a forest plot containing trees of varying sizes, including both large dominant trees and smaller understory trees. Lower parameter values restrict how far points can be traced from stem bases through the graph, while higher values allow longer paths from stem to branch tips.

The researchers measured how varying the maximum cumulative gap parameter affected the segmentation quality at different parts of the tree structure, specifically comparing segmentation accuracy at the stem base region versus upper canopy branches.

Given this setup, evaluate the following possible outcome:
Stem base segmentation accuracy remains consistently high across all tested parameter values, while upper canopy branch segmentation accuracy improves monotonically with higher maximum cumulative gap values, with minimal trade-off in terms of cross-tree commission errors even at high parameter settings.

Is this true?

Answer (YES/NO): NO